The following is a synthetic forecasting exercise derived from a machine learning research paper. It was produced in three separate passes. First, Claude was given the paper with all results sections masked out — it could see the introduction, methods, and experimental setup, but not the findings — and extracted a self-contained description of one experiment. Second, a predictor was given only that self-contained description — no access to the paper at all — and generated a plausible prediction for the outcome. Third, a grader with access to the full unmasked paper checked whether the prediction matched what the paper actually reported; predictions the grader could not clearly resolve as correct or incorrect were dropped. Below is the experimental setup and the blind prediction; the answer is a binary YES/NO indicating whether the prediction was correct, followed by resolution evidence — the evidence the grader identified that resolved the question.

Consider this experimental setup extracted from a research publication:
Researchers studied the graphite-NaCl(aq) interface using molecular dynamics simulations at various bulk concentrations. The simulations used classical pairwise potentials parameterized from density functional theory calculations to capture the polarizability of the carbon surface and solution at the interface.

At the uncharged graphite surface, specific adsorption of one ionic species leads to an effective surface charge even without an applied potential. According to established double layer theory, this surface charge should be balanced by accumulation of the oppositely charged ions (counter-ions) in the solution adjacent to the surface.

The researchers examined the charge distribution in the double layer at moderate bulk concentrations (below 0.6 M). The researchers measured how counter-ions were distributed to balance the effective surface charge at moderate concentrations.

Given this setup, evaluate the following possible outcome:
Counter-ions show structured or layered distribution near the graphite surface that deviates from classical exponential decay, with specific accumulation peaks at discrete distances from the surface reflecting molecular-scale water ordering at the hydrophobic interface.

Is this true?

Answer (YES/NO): NO